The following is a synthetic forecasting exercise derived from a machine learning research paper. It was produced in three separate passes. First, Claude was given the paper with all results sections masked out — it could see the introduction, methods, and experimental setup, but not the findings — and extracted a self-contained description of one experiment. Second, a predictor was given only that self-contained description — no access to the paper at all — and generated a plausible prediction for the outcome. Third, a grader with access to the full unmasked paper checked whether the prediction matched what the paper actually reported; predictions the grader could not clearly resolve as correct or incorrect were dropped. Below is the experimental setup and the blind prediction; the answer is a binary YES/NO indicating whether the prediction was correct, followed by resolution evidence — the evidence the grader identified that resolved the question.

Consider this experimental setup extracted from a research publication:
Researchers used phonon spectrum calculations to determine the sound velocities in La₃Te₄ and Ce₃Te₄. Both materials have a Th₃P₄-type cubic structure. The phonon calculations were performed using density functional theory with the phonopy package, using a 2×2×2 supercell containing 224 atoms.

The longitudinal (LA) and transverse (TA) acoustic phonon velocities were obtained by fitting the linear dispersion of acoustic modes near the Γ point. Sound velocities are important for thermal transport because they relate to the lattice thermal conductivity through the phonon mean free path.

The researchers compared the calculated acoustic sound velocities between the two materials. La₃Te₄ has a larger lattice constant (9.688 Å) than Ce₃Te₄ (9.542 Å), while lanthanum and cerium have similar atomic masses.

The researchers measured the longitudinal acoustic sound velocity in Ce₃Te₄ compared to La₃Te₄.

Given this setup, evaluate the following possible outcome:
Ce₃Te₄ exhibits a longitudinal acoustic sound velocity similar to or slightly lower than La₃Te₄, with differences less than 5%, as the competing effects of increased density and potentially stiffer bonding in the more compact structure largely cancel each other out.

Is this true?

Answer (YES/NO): NO